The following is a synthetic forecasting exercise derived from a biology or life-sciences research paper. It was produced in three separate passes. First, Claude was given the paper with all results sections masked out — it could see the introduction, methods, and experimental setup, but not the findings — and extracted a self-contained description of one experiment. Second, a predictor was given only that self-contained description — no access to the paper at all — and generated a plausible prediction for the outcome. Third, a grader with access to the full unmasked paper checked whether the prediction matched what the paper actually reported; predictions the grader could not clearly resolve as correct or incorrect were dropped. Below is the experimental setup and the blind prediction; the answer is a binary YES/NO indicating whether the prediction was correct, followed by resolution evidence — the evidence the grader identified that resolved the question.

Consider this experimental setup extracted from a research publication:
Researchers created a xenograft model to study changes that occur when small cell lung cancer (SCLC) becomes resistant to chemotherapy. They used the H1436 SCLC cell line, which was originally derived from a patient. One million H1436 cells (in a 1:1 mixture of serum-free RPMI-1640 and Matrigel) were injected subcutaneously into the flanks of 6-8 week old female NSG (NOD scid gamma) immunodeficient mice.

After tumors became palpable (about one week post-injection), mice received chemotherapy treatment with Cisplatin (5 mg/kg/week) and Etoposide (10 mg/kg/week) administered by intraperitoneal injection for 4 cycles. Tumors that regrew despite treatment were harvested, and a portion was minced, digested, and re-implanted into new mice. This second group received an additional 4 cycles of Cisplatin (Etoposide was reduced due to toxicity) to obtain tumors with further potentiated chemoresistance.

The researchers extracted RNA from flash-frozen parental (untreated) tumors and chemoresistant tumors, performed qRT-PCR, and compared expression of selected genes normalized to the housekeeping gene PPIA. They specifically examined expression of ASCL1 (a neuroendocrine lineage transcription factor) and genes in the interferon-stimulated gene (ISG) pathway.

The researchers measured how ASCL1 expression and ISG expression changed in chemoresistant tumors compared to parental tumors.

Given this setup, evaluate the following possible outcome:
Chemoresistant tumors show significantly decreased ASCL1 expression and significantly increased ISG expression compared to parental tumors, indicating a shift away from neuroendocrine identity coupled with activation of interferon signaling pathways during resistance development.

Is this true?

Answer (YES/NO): NO